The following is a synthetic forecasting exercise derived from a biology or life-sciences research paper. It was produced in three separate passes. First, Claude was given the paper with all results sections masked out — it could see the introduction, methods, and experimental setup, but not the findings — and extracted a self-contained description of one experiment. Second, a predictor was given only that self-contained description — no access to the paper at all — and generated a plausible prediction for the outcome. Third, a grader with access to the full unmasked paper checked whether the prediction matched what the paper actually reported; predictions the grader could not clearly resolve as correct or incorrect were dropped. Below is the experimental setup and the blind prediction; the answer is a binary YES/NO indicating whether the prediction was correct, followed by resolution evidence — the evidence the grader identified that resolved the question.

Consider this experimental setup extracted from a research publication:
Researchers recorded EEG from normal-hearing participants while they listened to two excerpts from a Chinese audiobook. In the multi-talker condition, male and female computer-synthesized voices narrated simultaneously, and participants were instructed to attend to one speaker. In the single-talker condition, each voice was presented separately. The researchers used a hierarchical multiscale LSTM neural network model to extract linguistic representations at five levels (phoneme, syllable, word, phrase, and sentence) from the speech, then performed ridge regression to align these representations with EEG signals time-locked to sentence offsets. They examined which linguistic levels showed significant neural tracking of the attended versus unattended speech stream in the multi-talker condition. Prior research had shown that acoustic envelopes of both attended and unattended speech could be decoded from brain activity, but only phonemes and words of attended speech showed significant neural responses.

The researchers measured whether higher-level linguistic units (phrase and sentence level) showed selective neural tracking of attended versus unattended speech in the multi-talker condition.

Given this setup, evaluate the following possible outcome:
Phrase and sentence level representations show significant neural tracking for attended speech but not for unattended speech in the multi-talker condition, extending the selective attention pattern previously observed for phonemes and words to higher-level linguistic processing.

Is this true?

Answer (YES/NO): YES